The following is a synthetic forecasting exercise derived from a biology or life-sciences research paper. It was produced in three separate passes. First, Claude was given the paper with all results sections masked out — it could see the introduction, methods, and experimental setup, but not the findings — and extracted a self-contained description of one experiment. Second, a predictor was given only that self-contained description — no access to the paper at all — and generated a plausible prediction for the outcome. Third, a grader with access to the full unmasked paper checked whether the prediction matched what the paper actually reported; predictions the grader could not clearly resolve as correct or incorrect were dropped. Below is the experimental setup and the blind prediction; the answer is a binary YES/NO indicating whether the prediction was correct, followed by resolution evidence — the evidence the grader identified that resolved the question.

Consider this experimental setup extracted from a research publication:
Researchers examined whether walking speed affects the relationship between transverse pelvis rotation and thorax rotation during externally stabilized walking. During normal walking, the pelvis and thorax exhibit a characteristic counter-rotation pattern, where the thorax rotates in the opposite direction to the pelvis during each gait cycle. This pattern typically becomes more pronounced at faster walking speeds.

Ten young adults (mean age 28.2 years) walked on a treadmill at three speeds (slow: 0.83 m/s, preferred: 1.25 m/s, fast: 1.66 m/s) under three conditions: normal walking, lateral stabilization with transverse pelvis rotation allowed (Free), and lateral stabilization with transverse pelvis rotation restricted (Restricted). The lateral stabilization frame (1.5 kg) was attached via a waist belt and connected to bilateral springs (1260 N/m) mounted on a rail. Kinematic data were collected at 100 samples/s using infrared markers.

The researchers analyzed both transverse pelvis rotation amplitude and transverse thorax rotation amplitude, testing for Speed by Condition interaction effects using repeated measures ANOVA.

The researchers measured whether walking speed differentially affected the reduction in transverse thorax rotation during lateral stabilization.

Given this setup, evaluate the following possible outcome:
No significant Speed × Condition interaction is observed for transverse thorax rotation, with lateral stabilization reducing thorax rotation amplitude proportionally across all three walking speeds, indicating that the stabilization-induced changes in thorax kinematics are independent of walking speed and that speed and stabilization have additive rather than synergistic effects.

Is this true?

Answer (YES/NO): YES